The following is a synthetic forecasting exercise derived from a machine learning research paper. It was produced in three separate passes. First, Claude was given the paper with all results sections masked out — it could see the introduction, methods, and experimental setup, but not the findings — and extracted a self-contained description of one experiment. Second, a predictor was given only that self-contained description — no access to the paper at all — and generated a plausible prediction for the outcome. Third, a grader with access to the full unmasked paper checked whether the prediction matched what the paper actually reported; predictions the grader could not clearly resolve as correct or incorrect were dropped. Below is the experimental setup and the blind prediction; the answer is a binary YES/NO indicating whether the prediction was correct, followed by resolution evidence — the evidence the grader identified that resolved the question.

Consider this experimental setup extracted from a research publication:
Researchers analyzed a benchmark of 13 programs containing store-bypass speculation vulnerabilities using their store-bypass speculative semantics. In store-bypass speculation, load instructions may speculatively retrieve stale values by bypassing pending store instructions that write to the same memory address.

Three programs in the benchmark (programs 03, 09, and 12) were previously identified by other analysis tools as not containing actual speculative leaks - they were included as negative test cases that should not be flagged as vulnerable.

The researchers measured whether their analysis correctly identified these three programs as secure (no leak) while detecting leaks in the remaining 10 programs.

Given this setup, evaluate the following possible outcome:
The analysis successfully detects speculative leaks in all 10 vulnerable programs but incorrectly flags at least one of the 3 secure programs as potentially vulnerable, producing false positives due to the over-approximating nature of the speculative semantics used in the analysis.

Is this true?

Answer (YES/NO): NO